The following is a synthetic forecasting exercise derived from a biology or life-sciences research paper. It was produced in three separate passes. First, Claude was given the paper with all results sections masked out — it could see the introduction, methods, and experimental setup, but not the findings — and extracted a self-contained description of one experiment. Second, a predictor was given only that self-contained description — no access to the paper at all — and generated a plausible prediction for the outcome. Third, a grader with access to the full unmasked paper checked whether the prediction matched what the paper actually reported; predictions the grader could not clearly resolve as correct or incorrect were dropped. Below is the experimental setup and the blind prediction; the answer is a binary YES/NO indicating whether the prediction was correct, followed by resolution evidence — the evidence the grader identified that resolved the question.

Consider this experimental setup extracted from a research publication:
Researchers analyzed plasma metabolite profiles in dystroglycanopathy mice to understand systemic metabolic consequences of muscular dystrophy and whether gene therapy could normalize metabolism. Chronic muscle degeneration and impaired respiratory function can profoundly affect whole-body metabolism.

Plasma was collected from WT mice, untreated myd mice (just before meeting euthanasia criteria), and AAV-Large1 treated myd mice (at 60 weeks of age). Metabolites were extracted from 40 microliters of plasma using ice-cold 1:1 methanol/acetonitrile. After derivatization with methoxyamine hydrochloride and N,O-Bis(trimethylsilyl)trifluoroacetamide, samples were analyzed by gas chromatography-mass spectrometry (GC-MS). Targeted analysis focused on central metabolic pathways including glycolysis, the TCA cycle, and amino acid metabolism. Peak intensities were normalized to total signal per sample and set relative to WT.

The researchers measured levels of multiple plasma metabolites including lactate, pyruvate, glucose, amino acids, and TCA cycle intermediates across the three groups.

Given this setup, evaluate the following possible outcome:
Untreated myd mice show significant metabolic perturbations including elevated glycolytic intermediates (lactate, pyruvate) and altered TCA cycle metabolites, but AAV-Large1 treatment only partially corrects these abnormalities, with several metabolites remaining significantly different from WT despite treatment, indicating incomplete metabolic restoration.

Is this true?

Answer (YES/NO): NO